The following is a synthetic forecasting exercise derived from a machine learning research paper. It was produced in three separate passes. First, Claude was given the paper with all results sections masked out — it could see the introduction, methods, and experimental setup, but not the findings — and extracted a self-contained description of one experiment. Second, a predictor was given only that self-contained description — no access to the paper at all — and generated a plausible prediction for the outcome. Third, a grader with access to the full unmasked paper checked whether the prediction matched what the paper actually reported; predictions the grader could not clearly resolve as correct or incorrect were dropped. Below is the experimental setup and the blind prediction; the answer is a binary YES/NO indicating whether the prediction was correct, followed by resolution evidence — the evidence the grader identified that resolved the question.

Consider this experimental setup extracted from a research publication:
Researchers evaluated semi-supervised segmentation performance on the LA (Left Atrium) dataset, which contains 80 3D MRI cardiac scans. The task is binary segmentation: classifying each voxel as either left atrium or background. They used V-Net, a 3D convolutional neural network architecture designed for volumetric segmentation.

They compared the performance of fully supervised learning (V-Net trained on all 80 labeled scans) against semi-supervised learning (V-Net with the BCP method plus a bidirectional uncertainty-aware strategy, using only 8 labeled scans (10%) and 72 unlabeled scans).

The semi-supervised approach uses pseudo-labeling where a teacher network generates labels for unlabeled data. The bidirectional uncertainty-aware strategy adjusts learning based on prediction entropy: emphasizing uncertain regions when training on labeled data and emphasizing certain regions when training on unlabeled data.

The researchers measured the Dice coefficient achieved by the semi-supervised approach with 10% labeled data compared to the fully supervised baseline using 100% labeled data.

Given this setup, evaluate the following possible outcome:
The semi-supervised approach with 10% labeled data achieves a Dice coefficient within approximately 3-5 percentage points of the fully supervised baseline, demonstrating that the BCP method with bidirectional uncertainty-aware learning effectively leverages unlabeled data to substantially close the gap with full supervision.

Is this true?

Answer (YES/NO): NO